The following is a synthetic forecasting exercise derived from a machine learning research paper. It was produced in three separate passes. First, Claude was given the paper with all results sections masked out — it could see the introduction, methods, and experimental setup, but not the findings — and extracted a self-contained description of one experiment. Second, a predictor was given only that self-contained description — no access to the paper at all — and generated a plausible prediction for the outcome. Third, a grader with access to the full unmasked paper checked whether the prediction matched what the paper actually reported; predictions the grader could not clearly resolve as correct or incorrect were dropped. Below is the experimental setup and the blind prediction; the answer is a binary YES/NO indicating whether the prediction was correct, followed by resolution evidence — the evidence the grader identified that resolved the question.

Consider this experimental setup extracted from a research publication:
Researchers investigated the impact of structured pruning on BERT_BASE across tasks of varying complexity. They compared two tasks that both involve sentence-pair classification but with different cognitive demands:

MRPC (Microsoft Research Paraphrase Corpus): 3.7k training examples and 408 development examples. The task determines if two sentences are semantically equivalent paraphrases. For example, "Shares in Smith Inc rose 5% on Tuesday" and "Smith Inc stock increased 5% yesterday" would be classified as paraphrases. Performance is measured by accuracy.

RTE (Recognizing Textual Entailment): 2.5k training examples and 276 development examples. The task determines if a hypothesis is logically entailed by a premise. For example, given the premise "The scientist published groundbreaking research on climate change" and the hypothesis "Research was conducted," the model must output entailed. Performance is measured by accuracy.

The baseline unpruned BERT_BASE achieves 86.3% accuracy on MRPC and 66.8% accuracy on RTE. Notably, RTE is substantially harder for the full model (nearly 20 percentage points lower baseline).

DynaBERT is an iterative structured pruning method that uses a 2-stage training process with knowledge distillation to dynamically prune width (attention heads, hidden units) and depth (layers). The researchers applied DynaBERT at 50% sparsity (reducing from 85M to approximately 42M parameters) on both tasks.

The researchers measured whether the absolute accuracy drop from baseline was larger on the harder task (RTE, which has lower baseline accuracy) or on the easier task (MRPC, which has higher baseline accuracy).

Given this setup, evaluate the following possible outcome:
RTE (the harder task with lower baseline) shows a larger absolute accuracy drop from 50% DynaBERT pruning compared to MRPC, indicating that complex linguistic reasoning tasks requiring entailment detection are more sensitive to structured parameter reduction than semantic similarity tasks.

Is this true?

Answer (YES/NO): NO